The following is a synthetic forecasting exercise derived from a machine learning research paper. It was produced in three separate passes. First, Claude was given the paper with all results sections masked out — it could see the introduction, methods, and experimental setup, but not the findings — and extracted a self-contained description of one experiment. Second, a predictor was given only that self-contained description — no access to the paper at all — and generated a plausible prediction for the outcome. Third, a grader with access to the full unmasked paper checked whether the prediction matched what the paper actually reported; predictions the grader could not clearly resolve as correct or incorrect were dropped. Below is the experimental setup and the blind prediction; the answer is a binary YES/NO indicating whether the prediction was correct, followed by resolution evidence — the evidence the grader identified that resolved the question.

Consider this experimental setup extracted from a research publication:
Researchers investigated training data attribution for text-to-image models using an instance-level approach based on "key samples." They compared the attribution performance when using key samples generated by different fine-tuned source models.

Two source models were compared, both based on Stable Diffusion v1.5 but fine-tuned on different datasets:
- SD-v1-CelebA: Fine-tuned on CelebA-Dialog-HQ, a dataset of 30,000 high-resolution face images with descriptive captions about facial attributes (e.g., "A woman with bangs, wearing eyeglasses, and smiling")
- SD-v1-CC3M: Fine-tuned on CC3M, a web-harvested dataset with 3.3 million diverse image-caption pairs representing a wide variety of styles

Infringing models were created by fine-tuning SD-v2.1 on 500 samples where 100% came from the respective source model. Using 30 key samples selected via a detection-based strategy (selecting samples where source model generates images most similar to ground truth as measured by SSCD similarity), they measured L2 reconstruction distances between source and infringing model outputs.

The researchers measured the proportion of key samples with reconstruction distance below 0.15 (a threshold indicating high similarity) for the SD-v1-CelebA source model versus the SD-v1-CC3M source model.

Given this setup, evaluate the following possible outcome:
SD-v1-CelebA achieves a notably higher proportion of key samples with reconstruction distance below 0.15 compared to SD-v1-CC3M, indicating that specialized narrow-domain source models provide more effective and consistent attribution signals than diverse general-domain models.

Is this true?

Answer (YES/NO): NO